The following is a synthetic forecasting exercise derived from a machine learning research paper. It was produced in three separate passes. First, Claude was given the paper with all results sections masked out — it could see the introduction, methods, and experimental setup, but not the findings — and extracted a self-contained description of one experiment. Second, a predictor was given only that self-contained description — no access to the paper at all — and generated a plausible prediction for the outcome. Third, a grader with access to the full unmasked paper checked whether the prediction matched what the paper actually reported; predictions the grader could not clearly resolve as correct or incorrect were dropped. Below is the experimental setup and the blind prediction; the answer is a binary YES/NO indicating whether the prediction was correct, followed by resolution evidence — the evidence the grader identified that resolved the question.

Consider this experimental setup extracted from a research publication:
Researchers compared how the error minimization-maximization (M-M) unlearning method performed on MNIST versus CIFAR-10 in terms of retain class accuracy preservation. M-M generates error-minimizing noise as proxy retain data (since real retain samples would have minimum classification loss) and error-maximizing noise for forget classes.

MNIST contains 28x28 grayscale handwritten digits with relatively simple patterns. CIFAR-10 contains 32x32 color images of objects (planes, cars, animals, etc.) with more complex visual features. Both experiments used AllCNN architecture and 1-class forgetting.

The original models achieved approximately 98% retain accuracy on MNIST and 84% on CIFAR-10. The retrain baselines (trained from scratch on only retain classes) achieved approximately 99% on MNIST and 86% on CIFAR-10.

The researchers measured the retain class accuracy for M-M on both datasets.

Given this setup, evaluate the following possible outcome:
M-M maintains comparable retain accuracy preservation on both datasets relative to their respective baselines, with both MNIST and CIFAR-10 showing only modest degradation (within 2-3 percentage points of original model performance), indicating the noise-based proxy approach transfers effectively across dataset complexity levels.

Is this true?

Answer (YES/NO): NO